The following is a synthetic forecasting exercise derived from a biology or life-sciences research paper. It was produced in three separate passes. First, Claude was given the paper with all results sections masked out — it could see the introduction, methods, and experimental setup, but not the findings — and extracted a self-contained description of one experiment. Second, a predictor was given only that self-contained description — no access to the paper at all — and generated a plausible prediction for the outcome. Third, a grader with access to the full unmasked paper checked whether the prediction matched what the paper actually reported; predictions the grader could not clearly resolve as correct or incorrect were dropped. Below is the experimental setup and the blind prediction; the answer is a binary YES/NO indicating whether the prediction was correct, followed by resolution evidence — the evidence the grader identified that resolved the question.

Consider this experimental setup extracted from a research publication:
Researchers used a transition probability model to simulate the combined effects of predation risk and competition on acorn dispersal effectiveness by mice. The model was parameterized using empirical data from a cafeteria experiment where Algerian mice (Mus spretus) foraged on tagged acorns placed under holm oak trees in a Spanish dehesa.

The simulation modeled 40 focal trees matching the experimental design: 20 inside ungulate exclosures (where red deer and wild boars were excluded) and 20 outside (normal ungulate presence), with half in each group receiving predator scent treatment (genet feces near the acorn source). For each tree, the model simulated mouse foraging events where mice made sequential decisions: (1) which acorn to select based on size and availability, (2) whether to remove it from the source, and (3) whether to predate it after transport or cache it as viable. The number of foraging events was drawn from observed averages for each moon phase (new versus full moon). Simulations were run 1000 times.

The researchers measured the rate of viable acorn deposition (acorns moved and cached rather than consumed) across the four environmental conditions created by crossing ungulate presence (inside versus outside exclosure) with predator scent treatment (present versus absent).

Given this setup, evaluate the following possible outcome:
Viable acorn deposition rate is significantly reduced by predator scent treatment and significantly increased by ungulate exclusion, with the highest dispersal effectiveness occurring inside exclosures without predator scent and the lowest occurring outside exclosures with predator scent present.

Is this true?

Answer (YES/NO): NO